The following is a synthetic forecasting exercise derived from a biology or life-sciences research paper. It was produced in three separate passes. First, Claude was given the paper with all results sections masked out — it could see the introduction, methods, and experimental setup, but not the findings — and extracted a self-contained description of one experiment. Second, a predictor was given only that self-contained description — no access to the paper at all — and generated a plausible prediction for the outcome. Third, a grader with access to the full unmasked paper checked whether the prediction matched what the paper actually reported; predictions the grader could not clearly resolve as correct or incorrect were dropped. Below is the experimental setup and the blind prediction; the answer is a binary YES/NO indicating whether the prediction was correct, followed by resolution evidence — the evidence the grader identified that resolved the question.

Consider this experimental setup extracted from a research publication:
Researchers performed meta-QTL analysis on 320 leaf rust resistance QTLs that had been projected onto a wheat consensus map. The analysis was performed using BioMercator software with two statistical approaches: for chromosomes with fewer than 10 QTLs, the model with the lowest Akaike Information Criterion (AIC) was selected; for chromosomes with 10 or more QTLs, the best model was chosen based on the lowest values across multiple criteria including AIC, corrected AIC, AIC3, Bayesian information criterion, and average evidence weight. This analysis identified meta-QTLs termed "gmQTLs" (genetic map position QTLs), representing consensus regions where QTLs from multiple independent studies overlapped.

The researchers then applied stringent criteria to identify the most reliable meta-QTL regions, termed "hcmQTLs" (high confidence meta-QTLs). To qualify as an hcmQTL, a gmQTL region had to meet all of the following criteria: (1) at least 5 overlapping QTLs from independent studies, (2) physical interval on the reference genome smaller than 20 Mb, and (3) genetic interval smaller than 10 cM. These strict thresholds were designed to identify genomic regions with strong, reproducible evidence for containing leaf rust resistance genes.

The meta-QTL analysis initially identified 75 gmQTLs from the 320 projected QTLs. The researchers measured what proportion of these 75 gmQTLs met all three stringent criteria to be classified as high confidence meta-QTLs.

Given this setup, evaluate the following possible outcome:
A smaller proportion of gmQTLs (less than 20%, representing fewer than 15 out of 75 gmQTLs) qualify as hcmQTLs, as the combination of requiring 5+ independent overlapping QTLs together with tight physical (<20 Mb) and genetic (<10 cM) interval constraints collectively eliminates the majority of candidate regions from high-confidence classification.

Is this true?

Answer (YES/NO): NO